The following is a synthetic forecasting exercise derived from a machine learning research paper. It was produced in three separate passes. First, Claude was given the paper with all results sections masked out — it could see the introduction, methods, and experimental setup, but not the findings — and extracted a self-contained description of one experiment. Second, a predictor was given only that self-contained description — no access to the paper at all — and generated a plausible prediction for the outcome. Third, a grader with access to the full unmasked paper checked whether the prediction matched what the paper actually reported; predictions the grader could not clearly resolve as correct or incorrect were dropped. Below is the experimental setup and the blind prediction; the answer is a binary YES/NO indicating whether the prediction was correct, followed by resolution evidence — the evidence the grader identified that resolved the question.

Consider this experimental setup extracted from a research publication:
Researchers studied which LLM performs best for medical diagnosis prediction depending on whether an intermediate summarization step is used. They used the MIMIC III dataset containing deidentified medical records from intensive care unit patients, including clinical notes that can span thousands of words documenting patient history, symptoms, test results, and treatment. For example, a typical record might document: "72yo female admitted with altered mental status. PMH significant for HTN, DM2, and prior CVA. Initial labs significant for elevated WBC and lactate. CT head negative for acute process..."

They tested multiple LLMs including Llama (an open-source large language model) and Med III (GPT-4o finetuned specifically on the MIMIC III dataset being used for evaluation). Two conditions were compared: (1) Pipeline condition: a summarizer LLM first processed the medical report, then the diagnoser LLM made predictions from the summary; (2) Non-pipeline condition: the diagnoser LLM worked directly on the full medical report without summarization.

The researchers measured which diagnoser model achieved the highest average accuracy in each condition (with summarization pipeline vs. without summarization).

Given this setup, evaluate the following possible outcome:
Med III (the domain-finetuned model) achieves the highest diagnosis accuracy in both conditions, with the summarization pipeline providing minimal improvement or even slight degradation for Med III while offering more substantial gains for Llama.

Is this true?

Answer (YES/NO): NO